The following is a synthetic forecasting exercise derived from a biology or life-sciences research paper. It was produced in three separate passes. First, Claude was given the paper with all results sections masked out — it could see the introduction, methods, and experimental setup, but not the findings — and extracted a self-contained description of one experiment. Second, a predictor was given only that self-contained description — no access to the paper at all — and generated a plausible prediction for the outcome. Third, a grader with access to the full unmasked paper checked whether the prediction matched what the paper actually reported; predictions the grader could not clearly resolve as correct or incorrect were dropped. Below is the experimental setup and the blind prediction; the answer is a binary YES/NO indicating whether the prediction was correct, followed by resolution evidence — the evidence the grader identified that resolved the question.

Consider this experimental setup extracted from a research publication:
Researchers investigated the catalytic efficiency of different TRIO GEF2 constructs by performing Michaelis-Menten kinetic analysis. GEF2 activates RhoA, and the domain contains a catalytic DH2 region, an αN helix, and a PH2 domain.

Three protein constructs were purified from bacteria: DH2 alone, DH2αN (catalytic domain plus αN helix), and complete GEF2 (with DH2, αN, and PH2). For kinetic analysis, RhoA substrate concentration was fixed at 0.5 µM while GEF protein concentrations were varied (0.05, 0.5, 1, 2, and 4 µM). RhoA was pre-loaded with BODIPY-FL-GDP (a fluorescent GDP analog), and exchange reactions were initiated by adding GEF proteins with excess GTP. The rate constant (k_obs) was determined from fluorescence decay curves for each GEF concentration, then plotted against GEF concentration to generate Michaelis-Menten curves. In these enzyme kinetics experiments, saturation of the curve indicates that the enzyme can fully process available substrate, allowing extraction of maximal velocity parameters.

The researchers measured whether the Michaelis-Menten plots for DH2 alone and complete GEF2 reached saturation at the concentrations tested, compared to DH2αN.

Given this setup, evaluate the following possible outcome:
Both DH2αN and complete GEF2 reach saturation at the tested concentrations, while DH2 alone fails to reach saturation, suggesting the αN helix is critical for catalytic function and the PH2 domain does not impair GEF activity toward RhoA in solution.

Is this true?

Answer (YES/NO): NO